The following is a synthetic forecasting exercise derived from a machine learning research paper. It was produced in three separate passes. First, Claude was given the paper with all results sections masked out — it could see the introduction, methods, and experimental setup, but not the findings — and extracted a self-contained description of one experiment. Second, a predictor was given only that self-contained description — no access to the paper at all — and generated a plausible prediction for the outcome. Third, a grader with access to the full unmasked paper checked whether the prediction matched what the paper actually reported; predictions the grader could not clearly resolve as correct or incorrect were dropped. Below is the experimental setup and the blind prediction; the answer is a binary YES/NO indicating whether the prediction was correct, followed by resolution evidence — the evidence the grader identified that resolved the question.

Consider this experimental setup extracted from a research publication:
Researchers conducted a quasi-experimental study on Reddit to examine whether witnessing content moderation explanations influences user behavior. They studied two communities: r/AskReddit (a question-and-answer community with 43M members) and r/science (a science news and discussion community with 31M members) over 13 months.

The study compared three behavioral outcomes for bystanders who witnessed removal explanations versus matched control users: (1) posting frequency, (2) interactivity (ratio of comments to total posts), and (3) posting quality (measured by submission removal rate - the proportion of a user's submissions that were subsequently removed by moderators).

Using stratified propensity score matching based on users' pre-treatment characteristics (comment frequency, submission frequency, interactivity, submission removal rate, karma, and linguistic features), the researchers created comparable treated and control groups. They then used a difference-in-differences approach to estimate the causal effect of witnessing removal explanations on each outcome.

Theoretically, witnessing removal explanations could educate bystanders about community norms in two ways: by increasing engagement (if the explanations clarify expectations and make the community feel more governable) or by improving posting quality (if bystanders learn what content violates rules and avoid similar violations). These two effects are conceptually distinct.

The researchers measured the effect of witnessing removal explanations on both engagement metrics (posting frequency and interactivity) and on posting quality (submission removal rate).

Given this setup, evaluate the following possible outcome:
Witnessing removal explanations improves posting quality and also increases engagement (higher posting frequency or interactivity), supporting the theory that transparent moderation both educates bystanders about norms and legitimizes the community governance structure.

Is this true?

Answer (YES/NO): NO